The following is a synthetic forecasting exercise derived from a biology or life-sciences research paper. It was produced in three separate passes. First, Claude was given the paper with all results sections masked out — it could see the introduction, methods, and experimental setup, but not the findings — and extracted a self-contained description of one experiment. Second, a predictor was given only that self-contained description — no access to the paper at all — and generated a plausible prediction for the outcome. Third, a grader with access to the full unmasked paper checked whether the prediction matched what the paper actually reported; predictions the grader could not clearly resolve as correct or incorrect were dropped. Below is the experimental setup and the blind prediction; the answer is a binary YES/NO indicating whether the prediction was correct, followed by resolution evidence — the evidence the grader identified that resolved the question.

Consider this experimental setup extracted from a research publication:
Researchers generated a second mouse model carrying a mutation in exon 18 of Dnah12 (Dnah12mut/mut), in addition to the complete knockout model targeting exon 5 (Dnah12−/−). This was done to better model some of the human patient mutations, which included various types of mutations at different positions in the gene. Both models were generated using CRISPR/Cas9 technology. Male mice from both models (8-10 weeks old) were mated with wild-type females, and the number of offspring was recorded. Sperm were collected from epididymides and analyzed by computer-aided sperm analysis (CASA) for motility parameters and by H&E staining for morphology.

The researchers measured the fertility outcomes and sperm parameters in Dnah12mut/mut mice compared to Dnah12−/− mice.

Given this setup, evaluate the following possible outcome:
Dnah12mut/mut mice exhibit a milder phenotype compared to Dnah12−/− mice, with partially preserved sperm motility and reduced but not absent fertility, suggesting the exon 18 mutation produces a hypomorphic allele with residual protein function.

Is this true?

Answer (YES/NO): NO